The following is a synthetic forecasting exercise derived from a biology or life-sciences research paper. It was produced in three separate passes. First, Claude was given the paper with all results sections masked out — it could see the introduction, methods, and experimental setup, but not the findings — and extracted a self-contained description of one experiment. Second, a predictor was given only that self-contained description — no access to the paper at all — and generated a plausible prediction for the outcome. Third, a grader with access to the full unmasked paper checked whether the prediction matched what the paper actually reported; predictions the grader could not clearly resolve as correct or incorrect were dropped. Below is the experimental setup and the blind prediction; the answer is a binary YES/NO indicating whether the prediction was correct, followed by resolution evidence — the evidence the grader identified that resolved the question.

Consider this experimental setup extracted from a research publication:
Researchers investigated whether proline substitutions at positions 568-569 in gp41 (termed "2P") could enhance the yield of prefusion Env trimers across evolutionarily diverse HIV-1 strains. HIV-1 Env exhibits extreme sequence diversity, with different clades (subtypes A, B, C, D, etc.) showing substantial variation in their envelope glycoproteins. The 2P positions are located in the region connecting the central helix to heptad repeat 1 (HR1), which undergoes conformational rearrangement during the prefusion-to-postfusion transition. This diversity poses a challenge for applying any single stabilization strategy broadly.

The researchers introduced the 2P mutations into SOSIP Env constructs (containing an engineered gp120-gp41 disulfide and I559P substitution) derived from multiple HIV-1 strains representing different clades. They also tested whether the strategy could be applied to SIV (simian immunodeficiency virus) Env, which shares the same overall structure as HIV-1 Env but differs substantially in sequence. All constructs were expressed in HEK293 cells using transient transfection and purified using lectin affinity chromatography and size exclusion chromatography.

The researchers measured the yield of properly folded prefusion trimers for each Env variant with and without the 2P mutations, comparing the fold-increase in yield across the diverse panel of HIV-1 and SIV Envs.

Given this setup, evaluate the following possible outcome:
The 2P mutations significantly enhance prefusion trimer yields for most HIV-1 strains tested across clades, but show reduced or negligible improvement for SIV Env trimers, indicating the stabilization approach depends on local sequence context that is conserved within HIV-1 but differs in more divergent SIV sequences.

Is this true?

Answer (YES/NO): NO